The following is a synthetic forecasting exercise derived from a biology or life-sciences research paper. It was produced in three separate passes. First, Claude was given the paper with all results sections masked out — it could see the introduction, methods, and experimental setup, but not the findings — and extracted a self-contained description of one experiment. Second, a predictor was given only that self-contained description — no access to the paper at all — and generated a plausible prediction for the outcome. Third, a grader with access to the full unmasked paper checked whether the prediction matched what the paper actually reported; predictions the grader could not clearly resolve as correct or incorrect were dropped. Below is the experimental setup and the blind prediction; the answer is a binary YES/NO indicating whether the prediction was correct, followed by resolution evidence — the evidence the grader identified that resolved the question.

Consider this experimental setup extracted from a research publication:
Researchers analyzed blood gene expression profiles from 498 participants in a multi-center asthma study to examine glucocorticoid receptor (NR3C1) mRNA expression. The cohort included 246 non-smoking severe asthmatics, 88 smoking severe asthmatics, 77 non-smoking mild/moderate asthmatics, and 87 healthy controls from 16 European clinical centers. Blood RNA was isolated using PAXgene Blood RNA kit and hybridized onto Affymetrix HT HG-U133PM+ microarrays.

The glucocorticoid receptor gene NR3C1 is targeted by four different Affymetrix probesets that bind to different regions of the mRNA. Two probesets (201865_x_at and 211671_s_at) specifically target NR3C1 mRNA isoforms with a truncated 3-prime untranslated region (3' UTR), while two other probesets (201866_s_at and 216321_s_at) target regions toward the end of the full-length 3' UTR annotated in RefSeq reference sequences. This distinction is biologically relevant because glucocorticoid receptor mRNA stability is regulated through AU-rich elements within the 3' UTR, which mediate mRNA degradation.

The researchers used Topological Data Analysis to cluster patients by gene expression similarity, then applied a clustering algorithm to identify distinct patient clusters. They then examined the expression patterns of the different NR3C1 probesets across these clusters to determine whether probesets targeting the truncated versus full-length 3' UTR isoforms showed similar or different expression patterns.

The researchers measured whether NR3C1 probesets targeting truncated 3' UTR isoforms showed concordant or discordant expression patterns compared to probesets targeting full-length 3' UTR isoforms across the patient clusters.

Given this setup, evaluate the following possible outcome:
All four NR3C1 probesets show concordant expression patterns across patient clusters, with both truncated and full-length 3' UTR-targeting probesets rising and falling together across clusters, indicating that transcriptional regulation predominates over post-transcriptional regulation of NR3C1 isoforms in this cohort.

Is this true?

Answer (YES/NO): NO